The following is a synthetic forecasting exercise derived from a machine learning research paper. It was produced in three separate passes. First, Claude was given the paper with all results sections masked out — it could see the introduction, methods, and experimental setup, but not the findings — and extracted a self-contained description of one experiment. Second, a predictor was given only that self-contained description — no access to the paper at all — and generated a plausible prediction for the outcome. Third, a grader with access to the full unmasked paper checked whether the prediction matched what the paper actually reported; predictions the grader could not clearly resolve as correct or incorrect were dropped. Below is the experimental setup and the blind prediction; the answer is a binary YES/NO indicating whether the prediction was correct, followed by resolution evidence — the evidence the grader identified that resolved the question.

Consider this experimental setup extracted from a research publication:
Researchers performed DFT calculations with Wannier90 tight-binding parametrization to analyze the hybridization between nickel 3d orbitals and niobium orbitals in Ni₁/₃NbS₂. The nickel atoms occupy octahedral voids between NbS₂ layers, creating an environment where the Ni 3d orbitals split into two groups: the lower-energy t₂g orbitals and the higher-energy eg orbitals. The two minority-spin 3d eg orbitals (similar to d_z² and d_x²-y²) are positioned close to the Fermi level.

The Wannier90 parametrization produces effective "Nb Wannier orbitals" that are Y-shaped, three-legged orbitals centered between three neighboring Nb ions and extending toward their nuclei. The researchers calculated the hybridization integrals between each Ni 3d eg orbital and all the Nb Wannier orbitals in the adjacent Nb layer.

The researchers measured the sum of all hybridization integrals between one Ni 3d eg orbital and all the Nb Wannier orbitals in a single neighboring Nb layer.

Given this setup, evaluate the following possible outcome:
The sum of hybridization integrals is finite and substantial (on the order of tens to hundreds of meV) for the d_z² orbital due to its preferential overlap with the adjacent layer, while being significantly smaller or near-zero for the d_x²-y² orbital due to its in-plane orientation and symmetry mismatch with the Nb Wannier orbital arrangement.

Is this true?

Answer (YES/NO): NO